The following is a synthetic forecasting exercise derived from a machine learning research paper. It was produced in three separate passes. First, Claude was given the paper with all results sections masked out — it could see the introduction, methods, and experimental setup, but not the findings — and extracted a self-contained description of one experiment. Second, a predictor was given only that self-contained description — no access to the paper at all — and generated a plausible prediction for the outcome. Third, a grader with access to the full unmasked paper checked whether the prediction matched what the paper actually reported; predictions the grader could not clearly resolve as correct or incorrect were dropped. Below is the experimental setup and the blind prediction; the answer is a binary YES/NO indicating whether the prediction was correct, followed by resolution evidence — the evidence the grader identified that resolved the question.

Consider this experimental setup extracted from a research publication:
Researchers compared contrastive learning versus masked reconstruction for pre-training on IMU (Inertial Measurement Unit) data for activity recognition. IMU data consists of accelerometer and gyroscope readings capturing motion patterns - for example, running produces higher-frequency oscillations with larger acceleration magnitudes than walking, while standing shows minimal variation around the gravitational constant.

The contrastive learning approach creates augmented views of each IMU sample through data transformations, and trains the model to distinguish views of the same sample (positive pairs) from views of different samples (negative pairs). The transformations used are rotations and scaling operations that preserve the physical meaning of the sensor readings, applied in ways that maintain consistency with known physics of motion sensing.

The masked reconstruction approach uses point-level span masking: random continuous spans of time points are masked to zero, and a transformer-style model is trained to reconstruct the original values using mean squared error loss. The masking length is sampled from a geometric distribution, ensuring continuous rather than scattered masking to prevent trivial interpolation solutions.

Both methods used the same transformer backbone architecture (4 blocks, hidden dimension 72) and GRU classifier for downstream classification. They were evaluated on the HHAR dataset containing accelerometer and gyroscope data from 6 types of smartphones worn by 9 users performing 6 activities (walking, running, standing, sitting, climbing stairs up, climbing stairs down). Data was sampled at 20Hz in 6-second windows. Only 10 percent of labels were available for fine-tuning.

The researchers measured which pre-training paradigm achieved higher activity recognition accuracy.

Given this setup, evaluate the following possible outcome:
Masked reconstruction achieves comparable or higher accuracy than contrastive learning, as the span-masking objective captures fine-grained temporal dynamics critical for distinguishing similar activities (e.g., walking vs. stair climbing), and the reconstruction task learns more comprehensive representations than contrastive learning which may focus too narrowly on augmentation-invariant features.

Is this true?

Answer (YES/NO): YES